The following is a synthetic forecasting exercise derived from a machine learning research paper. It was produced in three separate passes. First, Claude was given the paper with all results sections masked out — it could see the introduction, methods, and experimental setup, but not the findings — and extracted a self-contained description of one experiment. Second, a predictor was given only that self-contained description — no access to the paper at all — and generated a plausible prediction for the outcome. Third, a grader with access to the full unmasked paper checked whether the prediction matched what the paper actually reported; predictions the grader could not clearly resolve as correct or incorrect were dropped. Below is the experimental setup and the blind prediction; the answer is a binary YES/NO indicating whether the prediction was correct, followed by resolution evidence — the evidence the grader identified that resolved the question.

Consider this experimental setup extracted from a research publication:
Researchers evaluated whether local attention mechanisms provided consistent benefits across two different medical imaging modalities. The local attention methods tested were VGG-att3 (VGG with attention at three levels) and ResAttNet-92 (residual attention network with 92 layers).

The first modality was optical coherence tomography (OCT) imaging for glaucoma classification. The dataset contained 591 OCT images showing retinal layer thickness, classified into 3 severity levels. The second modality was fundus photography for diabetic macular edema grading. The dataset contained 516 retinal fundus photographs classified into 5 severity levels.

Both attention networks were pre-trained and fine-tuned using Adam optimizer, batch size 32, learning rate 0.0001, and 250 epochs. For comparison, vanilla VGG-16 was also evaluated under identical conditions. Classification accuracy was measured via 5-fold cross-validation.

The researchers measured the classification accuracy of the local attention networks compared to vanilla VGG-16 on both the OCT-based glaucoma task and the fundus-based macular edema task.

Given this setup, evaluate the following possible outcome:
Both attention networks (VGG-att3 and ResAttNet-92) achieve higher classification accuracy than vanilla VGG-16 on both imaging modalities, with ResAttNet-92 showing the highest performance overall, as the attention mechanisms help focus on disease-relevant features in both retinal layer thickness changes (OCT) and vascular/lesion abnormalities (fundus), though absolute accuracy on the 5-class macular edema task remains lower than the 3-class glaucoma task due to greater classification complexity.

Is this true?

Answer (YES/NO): NO